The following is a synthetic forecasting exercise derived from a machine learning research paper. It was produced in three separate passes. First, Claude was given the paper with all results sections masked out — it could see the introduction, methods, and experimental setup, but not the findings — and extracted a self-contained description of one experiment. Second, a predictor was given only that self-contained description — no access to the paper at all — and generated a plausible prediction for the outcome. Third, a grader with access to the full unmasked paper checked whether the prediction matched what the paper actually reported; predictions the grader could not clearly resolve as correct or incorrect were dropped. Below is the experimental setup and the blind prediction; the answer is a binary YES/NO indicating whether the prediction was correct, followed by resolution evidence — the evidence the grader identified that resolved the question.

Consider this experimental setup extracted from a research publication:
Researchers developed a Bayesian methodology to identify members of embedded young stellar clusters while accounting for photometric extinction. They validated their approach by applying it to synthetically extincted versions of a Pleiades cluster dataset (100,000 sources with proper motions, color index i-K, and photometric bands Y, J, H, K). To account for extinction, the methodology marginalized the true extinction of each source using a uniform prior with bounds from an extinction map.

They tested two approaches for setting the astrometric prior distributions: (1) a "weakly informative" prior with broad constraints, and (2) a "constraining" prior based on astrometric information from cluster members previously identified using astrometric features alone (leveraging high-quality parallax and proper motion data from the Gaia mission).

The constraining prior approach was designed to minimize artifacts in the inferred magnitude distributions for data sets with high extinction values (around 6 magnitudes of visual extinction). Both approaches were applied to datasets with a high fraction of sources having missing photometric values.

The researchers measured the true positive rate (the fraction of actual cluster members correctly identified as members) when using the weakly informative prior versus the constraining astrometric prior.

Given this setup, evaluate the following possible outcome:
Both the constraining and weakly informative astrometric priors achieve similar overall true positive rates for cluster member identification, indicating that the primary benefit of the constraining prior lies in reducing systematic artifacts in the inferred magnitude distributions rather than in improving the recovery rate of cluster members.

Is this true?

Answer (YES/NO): NO